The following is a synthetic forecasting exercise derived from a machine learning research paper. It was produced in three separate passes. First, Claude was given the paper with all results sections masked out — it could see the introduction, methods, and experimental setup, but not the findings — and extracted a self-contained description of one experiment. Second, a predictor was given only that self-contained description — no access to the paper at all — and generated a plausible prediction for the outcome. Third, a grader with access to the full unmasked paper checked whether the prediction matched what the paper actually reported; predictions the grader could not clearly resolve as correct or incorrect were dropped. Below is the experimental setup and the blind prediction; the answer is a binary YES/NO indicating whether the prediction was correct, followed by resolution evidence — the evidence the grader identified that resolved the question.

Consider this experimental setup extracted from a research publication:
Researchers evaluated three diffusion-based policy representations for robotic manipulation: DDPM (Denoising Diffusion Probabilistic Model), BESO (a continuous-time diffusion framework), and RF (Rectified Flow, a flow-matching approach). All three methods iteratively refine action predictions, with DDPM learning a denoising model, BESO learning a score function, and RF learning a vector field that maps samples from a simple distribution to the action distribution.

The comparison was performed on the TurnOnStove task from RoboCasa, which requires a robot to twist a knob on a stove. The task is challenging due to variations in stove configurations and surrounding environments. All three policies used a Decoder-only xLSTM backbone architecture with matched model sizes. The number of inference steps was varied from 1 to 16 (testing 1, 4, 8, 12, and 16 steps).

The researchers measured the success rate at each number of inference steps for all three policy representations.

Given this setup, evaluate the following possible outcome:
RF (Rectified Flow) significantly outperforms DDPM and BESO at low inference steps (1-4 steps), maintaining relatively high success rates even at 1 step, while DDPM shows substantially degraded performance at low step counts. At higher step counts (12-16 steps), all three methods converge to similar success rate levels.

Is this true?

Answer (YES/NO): NO